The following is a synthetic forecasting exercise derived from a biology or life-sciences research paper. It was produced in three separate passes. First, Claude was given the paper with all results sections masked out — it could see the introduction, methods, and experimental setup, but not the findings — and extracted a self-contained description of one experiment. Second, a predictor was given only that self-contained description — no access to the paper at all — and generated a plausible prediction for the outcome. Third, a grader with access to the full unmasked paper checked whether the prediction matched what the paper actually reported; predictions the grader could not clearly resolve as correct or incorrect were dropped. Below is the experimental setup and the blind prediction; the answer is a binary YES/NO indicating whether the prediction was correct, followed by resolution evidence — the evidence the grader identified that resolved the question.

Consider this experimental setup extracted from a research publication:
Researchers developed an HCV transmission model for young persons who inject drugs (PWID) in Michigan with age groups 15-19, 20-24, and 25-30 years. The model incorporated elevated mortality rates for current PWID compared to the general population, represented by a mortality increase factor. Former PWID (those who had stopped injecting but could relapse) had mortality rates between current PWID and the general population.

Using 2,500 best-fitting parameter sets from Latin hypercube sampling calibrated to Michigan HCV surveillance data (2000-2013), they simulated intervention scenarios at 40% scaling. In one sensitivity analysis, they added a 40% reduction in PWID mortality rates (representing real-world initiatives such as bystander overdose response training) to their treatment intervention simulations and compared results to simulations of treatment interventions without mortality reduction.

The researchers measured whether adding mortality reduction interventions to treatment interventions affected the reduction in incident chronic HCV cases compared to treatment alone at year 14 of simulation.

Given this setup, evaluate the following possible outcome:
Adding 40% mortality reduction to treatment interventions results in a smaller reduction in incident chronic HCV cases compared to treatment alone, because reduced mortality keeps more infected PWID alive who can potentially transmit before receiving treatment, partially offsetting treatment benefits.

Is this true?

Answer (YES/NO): NO